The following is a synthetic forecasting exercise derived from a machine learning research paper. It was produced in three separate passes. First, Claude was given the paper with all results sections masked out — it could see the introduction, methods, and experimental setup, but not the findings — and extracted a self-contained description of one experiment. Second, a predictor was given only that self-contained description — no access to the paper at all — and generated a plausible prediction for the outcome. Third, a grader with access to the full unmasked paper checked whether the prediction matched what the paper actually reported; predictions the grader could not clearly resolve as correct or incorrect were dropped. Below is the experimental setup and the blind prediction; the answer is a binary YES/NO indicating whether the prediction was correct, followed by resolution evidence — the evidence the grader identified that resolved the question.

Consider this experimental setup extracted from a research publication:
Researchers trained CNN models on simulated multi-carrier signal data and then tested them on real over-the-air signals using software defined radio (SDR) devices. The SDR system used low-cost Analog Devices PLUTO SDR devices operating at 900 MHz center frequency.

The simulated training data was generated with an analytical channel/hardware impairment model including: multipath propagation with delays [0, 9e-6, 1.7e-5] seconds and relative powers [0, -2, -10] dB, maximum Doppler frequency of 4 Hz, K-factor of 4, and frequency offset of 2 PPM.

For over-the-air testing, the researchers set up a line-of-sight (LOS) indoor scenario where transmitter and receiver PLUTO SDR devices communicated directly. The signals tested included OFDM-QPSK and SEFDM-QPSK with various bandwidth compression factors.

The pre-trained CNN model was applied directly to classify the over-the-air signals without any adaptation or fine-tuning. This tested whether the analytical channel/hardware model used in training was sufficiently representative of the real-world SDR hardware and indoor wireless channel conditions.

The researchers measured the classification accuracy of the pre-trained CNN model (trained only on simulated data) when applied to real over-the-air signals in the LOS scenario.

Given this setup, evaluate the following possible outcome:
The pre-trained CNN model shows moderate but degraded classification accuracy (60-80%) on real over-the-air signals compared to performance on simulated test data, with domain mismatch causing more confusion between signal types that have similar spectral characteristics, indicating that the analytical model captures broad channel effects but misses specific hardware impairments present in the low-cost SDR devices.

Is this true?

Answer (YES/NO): NO